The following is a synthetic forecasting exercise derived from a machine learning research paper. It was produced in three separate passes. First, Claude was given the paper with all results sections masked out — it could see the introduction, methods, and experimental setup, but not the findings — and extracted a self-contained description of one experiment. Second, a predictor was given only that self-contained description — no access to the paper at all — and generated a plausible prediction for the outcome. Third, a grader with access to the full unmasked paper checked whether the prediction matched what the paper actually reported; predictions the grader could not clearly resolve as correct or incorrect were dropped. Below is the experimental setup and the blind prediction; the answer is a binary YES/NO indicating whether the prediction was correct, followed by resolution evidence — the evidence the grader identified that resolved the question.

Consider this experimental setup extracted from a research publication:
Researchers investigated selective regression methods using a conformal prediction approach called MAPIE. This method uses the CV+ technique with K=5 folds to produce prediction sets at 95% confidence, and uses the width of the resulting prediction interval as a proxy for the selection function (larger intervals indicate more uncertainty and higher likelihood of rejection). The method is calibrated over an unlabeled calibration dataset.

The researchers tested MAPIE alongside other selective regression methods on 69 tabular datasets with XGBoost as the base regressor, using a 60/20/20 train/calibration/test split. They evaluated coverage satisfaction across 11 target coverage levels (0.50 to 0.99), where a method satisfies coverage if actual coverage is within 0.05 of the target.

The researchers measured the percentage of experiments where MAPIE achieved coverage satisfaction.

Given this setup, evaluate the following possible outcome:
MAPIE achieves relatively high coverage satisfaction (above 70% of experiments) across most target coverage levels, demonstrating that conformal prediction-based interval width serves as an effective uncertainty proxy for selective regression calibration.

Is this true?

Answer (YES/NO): YES